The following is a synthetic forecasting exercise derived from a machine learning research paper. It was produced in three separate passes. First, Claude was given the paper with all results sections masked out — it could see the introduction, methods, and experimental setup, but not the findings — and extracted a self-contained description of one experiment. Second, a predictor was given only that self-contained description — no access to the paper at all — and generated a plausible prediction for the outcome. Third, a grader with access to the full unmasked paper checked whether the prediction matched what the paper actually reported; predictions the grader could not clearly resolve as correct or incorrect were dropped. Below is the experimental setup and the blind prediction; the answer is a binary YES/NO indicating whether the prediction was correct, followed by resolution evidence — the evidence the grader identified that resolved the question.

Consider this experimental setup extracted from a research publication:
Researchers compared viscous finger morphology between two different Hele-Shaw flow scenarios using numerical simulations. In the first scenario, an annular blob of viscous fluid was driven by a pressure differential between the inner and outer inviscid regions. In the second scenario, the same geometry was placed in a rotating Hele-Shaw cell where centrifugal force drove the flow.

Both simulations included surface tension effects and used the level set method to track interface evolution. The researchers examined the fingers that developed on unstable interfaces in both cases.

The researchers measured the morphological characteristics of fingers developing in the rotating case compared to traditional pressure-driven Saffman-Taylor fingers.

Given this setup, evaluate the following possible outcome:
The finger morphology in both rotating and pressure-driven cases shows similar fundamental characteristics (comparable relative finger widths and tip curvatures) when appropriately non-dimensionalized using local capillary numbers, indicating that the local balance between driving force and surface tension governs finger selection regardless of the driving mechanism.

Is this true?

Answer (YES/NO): NO